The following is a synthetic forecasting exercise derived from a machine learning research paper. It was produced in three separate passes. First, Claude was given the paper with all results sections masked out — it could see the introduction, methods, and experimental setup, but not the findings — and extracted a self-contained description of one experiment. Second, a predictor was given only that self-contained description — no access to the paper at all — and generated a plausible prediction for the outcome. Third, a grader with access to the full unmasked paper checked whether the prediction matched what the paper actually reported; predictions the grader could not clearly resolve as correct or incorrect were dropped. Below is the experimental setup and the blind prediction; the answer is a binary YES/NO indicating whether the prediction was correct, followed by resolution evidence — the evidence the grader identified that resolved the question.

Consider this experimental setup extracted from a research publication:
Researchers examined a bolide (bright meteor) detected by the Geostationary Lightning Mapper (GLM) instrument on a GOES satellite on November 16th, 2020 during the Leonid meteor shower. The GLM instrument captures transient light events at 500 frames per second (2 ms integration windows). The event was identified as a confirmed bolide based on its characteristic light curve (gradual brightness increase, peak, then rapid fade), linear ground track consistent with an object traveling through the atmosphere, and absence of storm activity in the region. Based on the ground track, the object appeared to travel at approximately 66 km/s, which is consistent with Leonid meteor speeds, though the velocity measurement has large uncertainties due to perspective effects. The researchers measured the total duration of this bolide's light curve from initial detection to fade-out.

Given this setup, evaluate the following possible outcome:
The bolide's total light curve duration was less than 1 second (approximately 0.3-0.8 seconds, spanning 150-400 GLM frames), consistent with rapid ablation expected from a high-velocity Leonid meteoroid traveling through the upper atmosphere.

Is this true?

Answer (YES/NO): NO